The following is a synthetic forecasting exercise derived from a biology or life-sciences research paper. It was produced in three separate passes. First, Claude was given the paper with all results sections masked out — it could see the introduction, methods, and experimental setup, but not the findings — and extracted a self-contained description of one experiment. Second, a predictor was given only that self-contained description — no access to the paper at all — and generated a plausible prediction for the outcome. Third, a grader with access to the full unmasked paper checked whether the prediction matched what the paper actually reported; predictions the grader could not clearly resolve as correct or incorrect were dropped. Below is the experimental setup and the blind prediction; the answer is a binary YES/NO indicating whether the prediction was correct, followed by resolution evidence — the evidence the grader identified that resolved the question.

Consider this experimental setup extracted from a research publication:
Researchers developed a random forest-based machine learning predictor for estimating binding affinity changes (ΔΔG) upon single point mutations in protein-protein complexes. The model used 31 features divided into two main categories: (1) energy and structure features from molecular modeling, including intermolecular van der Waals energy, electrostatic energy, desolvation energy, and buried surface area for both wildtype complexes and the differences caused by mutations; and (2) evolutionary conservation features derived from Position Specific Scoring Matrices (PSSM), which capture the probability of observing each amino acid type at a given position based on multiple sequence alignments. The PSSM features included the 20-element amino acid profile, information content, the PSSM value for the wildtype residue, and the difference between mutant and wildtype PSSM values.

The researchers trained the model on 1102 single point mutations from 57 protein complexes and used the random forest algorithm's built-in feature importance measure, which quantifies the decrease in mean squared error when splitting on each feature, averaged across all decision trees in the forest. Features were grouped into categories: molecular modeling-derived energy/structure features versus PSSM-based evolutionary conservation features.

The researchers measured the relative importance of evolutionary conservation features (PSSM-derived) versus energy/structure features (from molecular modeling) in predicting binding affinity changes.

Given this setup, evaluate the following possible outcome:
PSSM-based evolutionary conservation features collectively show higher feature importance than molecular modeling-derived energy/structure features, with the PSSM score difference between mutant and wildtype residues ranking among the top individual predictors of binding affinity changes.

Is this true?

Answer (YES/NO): YES